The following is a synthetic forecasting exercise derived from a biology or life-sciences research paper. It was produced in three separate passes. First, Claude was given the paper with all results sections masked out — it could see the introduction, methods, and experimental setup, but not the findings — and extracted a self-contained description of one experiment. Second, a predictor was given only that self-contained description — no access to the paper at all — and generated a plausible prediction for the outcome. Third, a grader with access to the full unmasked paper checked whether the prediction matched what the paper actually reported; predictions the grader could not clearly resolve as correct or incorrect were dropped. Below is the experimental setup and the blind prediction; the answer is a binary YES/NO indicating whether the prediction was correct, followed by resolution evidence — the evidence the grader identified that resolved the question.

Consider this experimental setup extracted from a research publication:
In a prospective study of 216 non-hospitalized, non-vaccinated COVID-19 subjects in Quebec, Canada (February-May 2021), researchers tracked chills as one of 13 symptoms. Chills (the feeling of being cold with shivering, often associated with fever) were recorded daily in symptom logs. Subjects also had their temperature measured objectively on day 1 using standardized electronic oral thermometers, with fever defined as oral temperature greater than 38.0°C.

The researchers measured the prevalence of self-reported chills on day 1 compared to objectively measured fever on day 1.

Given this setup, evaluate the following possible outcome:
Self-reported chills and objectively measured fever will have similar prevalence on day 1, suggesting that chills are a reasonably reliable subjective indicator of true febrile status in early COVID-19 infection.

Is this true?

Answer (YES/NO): NO